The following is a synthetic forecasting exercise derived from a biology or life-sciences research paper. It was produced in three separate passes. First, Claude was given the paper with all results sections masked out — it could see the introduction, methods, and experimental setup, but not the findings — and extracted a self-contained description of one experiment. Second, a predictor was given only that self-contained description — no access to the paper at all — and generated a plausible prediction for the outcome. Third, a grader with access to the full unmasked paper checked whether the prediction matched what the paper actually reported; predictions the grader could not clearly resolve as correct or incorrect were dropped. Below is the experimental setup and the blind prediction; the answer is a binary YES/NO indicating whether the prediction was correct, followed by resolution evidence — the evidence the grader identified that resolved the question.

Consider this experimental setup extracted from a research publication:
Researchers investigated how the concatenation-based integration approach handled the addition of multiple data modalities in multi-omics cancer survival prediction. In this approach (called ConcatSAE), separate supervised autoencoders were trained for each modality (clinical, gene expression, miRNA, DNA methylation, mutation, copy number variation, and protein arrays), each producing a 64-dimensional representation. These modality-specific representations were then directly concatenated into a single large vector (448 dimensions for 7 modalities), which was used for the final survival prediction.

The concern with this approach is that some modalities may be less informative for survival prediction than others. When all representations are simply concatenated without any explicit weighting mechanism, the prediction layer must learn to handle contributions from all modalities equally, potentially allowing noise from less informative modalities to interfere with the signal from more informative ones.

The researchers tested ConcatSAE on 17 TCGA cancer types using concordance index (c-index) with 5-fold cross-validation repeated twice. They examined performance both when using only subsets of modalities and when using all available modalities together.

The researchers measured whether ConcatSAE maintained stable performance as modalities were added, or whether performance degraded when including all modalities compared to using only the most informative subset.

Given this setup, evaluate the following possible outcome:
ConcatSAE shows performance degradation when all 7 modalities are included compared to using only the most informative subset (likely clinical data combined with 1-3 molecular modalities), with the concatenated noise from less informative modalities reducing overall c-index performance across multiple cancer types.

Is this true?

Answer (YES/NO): YES